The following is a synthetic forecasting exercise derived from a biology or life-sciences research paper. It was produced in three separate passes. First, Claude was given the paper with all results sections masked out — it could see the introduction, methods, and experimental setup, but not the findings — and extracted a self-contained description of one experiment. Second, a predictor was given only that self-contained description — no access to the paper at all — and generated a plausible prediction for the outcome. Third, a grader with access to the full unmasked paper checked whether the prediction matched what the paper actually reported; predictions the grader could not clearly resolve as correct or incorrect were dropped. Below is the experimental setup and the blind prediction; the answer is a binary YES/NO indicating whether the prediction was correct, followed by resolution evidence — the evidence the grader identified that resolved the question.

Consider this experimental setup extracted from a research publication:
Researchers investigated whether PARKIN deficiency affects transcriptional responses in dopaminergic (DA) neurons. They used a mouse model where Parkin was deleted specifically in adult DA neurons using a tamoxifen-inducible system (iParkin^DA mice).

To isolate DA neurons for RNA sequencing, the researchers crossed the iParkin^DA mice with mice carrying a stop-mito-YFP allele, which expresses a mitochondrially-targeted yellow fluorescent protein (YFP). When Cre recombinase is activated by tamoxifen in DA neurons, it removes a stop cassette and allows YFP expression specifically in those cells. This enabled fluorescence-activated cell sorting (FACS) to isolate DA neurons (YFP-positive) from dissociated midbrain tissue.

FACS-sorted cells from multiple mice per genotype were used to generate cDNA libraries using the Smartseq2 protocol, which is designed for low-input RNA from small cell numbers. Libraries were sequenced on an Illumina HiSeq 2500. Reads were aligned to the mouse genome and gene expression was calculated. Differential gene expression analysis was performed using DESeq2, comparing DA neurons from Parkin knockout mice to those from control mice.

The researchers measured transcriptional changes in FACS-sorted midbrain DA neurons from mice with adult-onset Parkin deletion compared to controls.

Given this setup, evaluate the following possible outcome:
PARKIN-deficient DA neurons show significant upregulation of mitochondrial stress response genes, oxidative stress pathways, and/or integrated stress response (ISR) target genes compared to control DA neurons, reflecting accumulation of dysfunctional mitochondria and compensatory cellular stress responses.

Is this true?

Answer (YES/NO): NO